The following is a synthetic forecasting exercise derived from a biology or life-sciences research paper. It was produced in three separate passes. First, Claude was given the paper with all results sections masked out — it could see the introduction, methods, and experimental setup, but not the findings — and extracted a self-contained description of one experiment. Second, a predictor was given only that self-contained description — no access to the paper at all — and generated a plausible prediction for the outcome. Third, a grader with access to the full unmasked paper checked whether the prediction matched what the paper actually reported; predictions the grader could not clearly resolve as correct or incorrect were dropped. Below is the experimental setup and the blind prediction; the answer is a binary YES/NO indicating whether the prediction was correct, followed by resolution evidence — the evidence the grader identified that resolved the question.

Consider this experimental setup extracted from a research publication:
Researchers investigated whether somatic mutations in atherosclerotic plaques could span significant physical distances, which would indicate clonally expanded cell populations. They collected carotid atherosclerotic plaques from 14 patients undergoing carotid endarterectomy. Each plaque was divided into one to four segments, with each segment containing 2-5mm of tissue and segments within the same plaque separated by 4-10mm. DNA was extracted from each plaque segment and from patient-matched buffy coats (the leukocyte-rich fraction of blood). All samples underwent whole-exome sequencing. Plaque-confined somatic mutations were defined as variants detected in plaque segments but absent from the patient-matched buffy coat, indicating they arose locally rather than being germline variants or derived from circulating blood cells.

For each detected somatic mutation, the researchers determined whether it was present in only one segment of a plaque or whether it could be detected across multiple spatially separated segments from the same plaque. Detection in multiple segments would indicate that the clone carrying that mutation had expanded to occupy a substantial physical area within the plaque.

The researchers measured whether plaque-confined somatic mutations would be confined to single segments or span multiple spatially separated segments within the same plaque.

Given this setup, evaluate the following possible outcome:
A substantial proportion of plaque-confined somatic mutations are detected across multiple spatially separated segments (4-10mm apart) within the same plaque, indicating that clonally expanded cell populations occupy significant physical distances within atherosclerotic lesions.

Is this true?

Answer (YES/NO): NO